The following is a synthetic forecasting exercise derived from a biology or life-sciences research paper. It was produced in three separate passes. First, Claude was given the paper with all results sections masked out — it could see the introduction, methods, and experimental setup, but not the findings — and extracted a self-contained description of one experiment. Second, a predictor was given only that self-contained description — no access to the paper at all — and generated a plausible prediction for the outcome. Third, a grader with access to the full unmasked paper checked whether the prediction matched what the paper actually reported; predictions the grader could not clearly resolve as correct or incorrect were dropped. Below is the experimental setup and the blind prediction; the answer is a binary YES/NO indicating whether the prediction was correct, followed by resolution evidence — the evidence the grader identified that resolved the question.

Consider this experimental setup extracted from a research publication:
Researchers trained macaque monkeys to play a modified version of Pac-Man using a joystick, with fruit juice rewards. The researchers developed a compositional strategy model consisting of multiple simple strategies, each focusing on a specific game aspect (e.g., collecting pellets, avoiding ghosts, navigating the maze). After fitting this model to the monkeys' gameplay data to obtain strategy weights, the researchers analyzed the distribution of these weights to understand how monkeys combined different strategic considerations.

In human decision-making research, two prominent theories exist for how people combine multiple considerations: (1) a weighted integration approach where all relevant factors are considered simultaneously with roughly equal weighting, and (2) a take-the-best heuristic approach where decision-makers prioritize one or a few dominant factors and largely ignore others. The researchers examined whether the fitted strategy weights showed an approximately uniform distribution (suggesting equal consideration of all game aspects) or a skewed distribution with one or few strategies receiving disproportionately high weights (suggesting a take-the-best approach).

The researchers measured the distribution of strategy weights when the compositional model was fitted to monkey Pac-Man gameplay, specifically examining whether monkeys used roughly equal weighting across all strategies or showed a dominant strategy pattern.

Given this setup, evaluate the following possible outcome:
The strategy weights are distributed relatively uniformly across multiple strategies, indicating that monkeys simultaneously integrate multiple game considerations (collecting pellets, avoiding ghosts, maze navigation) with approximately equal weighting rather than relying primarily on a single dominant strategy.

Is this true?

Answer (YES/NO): NO